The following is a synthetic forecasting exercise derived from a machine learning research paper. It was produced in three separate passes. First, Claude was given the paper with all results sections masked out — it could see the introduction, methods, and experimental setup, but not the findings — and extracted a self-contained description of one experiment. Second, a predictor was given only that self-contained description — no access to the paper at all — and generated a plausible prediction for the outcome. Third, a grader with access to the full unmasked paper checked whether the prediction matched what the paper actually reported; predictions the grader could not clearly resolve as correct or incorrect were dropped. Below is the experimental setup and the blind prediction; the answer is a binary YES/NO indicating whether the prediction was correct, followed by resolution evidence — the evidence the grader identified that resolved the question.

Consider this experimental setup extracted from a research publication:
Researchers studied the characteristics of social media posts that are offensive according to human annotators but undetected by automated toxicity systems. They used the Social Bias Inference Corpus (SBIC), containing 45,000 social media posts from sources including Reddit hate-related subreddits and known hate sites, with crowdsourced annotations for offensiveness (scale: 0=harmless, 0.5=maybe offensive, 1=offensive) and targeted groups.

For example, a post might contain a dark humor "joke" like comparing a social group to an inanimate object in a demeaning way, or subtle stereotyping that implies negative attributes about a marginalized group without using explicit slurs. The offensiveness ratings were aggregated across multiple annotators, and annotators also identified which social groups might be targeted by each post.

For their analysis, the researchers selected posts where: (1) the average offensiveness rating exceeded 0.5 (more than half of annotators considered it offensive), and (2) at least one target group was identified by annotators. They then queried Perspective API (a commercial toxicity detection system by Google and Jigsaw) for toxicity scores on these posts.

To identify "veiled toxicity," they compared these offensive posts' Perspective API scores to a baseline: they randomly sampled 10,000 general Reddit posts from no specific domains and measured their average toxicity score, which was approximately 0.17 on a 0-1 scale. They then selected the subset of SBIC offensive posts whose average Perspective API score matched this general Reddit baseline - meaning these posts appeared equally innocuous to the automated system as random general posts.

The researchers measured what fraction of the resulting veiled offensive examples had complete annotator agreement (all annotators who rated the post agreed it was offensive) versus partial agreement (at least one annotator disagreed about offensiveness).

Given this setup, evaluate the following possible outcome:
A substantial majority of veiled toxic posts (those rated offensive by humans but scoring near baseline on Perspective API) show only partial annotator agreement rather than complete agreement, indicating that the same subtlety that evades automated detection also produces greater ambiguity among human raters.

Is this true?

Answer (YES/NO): NO